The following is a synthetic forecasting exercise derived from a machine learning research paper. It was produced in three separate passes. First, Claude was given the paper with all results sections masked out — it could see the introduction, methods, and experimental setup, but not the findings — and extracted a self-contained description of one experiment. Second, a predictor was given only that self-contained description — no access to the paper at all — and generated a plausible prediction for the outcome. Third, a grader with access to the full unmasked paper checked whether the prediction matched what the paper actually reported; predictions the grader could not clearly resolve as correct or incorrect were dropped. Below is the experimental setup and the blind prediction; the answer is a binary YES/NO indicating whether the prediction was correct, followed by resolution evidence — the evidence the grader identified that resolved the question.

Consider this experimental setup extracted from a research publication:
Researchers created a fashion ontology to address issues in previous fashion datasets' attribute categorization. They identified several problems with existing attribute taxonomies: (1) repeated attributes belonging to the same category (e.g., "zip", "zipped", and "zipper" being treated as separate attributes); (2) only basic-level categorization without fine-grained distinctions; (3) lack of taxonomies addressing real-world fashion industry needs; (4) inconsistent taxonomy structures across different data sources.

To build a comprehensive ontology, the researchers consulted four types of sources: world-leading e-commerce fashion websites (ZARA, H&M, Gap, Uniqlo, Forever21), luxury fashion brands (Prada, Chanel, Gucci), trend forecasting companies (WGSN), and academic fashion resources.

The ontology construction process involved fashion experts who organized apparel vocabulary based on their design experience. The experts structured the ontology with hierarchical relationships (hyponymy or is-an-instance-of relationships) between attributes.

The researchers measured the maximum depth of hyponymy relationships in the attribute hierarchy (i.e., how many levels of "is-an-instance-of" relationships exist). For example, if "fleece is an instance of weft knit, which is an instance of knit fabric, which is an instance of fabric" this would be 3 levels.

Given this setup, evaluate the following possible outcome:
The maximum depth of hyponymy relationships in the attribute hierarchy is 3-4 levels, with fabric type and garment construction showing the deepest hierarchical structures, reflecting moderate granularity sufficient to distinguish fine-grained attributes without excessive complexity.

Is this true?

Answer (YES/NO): YES